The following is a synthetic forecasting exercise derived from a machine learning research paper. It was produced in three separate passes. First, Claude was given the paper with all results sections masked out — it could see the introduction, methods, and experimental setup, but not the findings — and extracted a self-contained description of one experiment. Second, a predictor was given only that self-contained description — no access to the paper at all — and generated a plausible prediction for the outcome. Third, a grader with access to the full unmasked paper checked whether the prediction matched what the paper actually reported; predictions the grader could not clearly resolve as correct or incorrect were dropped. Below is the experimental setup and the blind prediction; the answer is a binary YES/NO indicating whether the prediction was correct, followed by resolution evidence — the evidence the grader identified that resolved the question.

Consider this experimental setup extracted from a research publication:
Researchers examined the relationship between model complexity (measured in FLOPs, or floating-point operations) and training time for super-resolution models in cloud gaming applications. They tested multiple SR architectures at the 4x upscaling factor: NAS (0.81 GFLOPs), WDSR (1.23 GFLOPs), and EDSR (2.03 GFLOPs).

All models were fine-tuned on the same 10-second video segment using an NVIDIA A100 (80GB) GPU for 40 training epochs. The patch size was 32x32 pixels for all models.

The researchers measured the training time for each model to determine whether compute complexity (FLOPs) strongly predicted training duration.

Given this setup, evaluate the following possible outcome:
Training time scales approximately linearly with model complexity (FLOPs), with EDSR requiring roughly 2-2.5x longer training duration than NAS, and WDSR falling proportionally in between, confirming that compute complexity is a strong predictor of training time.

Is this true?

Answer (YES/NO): NO